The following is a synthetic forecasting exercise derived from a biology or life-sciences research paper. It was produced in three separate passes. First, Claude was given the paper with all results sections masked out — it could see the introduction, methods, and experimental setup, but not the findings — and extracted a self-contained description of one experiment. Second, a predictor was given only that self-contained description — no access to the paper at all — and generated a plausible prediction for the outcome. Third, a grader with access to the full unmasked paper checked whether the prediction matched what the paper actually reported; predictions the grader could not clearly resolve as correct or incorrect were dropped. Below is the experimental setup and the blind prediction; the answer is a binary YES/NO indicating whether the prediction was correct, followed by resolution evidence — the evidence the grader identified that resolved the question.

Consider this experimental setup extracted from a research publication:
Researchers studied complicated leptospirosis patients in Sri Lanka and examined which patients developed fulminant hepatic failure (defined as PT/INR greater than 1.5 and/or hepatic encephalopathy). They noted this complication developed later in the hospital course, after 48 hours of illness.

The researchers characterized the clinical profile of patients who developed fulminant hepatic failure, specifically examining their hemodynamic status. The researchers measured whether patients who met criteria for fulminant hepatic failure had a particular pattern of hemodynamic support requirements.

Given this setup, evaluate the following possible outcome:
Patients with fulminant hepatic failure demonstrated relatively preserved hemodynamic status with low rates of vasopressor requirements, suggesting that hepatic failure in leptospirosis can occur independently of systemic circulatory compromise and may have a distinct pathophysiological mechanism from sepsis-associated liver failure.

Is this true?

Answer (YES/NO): NO